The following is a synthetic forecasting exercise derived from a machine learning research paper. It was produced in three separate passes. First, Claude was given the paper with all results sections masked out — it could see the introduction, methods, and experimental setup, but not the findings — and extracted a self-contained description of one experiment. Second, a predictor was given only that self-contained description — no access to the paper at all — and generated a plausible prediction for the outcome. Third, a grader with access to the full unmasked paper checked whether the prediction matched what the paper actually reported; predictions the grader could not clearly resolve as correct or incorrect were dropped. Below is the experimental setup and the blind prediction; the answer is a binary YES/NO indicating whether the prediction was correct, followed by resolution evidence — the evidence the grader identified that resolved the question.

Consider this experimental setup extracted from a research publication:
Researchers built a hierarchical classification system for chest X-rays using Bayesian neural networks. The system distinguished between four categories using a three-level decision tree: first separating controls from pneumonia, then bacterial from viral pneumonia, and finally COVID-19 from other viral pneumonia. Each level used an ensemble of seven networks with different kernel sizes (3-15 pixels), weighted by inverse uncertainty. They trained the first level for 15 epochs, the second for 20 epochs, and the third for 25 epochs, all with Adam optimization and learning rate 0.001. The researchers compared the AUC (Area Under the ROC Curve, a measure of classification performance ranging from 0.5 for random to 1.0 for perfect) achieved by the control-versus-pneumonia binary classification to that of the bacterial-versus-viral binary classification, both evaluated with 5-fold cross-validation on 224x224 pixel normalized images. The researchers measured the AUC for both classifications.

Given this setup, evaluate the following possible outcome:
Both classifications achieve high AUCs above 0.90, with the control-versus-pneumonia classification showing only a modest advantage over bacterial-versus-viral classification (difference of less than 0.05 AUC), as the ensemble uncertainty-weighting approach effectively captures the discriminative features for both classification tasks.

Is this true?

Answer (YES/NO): NO